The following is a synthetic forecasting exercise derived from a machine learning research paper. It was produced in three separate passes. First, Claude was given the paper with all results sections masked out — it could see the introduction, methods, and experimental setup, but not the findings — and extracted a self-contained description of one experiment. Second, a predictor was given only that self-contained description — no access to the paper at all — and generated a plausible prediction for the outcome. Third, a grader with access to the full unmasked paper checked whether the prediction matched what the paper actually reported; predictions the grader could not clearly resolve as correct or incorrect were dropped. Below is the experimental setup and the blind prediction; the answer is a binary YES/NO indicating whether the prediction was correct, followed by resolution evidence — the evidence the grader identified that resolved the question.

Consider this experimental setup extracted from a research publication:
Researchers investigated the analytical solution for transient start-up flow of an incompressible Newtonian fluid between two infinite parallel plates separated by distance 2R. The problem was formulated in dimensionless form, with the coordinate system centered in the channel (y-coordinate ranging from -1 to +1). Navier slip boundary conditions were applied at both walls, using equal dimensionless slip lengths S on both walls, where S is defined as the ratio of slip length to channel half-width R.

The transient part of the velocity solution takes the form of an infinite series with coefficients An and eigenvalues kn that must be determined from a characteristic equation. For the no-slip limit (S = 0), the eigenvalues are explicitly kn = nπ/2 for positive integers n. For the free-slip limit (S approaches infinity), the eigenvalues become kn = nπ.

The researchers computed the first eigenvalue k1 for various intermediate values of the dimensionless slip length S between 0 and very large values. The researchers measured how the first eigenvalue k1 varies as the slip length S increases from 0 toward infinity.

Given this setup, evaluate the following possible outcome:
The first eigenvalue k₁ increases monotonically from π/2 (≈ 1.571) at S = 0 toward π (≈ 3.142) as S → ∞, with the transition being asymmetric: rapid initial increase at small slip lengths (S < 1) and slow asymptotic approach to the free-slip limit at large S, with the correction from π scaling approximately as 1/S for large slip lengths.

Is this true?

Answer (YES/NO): NO